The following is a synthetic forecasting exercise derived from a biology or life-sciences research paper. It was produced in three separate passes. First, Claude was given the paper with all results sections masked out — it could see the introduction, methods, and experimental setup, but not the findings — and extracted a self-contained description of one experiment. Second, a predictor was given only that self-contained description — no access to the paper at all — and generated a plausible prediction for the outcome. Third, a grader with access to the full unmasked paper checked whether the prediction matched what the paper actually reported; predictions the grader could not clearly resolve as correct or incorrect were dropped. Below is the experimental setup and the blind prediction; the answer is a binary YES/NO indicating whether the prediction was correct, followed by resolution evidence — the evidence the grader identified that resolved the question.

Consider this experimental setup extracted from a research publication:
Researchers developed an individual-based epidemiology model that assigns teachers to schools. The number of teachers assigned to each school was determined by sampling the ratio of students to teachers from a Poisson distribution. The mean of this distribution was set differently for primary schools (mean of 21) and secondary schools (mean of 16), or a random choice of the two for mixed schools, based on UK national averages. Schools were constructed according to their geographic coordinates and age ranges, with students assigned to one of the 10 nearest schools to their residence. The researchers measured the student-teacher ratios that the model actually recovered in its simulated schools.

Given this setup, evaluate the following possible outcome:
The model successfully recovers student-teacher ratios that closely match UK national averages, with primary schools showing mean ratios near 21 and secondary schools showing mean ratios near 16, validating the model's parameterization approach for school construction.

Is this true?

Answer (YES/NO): YES